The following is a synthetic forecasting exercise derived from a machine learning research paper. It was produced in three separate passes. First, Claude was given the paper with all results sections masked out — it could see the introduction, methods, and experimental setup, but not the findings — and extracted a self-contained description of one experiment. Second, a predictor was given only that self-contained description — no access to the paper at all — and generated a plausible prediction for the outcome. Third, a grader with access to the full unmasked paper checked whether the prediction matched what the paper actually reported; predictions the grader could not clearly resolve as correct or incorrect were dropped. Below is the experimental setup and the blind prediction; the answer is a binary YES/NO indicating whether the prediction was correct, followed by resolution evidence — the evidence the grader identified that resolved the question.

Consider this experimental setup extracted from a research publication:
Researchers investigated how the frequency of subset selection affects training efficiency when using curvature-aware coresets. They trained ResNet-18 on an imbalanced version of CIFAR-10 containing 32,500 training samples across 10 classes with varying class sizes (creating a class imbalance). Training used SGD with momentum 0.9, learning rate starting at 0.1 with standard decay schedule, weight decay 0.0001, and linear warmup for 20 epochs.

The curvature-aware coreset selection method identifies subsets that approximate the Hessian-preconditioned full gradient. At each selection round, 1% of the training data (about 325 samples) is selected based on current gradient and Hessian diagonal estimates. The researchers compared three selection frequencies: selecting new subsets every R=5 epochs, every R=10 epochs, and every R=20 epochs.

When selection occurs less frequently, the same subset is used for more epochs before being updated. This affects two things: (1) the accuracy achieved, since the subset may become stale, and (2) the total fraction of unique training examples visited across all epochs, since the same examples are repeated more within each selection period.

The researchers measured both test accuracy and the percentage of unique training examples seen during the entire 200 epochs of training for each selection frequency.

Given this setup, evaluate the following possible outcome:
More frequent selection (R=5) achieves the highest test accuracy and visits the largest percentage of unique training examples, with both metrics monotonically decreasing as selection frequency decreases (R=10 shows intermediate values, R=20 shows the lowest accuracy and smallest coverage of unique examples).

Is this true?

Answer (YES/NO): NO